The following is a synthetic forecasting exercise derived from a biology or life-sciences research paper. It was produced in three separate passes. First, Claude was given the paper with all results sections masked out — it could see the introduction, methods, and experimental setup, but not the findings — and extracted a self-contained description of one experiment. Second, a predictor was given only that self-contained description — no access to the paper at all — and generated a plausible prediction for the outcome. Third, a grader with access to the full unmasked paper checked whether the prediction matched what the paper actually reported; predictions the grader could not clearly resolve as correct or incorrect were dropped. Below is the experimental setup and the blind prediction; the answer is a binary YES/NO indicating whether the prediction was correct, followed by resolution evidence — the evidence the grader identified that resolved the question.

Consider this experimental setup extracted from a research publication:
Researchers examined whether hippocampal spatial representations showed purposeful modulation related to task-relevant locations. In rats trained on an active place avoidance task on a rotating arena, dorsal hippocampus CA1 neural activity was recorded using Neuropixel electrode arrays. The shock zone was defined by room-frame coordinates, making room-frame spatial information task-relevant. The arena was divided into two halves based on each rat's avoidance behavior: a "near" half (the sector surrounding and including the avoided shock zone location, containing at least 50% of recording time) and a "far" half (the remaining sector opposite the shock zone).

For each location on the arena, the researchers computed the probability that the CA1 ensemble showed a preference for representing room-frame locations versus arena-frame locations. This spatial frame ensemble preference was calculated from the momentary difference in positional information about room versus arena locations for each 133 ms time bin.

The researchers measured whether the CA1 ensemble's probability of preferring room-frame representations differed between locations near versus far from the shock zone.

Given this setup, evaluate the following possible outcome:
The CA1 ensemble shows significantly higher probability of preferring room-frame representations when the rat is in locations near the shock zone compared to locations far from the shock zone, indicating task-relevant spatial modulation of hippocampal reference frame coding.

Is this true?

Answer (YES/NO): YES